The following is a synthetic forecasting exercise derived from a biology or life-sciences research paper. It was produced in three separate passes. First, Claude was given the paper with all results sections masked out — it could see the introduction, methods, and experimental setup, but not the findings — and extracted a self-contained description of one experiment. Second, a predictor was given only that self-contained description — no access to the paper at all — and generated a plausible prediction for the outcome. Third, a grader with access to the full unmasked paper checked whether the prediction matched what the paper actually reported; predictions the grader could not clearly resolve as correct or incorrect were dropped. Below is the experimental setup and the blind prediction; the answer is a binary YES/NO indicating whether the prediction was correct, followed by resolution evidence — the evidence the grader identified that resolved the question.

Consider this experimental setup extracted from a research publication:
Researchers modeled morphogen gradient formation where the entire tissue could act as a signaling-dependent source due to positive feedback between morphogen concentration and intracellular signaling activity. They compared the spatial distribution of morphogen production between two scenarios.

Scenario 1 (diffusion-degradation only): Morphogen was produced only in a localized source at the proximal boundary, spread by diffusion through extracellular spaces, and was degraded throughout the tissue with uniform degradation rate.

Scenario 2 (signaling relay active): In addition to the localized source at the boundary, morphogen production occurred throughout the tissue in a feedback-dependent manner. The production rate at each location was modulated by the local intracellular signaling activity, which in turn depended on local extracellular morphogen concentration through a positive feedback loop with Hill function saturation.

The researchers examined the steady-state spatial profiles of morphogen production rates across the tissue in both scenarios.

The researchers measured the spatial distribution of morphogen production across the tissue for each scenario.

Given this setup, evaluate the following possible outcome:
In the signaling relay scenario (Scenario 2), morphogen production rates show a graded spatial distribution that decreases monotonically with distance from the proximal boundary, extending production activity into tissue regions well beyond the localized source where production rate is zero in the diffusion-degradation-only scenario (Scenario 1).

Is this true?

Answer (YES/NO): YES